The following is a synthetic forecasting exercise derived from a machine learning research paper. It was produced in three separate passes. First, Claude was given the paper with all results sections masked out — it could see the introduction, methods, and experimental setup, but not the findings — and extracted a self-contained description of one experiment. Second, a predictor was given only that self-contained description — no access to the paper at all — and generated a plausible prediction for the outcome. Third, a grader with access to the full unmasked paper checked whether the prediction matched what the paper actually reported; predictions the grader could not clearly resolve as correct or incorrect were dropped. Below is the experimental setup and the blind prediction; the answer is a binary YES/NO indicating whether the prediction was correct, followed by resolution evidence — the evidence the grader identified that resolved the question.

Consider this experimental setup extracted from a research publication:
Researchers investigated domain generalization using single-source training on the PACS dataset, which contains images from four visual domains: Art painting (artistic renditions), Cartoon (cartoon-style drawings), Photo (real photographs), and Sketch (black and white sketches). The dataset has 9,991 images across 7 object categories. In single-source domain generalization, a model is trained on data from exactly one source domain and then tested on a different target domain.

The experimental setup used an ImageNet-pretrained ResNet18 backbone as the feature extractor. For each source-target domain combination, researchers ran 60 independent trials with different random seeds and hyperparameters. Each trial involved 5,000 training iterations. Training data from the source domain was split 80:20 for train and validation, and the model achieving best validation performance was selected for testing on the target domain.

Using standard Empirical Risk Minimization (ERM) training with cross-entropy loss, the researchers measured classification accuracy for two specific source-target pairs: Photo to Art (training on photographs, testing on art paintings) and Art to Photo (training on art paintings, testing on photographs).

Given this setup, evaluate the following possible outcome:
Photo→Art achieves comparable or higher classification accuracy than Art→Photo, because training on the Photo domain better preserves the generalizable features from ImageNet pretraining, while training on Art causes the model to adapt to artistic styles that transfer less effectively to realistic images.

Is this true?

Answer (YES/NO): NO